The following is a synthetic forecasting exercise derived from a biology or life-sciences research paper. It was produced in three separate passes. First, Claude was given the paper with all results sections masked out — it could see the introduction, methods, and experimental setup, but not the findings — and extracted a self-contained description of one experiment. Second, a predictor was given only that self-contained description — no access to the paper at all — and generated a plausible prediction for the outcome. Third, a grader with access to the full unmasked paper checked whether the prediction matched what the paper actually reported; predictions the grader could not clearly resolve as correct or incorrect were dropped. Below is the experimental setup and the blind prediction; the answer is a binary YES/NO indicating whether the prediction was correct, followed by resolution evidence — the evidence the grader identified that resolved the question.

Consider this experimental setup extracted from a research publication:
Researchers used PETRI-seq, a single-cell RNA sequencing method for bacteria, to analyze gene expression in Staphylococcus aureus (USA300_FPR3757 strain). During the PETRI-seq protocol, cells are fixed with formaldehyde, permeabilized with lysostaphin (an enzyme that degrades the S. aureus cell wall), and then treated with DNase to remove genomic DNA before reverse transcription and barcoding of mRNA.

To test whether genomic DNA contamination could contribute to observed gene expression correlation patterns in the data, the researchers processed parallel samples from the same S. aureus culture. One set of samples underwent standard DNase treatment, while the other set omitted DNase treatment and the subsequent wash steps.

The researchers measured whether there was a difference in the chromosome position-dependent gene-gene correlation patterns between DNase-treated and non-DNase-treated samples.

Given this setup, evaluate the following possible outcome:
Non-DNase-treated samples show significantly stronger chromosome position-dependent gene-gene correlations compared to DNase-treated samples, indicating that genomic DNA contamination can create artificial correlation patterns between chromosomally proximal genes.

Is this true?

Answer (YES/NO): NO